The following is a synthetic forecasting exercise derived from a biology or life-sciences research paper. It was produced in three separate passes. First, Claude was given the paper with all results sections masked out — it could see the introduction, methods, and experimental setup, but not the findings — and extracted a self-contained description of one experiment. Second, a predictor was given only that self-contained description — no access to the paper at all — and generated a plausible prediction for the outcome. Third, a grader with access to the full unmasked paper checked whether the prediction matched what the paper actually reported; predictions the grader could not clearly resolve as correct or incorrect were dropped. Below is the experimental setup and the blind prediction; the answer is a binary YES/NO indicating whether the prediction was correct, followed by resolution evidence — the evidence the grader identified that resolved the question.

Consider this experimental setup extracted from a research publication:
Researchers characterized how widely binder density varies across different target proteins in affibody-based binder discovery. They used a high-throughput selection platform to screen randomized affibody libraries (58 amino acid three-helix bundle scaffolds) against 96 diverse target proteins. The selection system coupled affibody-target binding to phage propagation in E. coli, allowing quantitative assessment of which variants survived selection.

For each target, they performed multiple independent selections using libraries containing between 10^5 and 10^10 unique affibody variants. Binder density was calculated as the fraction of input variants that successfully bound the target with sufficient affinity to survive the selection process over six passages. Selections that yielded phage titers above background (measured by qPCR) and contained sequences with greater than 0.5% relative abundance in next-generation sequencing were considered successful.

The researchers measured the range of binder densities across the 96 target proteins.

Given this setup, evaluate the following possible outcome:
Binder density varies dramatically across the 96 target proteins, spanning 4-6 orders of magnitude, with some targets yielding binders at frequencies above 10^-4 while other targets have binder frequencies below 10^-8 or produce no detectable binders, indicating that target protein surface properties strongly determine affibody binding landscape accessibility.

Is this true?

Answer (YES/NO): YES